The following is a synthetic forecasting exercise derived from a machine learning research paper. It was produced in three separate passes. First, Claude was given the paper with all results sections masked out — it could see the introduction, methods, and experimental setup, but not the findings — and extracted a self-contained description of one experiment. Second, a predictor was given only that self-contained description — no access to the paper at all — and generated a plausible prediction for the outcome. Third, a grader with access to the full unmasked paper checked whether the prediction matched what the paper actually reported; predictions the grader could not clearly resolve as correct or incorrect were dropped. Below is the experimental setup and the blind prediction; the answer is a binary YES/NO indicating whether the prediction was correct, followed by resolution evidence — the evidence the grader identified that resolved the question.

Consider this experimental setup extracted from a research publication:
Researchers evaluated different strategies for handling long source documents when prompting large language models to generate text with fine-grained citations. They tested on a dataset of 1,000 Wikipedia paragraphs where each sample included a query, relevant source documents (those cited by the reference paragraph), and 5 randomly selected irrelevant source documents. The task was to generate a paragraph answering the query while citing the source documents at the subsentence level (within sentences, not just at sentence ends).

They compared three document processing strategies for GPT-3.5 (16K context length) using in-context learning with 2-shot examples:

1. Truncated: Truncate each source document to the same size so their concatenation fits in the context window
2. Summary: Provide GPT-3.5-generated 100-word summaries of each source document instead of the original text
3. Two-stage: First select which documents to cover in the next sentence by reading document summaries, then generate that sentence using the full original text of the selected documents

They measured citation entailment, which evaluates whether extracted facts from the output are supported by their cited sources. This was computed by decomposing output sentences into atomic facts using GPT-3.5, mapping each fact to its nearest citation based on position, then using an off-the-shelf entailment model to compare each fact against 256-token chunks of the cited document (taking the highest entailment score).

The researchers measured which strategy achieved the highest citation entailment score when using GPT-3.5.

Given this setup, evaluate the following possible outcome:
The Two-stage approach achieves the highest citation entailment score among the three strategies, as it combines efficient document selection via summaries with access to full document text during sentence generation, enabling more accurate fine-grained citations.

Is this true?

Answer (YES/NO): YES